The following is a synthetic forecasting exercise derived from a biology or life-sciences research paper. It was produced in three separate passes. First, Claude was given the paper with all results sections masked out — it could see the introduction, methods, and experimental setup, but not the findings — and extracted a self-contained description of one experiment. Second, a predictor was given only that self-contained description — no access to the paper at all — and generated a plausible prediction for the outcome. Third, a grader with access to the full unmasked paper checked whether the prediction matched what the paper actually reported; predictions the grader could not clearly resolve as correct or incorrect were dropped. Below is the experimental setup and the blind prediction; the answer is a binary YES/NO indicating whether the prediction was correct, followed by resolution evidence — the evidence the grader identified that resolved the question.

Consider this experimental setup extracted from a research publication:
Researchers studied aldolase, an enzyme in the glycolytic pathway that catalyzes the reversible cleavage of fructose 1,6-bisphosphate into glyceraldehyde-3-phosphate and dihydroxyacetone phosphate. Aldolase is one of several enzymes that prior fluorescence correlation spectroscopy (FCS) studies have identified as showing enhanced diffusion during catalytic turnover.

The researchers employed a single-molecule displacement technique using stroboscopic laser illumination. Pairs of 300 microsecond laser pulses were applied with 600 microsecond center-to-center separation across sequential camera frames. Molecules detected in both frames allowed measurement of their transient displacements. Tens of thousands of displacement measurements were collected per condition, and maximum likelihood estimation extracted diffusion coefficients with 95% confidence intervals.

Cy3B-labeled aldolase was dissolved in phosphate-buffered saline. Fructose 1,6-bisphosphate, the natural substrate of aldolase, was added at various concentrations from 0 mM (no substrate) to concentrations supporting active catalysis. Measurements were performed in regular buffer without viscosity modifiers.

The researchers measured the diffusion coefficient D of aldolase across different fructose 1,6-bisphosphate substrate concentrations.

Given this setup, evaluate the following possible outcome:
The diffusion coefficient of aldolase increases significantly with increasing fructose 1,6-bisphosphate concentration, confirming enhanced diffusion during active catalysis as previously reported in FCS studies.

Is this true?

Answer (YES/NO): NO